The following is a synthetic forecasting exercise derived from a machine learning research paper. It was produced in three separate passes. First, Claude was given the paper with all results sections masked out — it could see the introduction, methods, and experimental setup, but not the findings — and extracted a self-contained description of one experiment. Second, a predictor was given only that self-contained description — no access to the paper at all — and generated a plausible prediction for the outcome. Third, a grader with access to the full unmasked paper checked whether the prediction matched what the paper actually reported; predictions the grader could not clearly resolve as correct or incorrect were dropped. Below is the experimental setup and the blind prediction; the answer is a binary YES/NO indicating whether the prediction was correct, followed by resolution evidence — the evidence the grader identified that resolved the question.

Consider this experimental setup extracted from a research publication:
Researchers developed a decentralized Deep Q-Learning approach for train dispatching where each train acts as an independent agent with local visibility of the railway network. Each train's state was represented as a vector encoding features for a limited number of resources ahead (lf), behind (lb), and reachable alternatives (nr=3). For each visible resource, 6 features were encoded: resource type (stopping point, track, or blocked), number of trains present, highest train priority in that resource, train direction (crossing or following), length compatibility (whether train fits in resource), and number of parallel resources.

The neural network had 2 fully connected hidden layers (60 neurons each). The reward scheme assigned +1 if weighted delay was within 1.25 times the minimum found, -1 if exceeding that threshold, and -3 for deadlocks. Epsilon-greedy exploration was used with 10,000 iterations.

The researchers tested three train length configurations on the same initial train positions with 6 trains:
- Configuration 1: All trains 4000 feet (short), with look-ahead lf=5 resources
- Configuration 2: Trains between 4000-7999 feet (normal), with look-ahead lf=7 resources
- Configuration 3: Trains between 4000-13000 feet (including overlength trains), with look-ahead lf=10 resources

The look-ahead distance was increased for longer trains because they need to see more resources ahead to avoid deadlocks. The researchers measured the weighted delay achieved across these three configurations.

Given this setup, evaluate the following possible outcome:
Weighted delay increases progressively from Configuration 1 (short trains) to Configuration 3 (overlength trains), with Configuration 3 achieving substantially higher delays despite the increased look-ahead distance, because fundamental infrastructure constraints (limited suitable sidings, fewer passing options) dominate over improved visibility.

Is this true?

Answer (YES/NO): YES